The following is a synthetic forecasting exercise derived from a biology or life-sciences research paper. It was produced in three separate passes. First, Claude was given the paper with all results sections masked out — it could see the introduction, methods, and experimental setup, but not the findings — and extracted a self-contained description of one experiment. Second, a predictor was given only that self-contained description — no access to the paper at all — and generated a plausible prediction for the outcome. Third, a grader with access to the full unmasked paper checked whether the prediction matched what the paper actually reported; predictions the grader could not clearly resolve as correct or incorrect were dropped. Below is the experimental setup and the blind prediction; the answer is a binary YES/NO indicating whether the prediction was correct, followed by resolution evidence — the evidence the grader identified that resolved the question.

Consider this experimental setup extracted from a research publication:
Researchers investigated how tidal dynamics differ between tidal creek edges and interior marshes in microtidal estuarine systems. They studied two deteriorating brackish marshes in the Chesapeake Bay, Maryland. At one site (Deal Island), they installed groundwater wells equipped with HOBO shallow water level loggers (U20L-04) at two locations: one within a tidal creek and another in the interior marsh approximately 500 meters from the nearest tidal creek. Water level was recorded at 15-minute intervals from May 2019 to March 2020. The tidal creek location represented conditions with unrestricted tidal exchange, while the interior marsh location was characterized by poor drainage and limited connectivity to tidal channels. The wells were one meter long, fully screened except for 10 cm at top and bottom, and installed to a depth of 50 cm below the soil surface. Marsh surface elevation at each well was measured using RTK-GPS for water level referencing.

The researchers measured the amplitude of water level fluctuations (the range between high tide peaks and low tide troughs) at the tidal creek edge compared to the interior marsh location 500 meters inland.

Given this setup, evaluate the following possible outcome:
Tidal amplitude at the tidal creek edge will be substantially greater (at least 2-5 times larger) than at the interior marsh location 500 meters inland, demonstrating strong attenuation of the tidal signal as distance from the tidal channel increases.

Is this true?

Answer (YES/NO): YES